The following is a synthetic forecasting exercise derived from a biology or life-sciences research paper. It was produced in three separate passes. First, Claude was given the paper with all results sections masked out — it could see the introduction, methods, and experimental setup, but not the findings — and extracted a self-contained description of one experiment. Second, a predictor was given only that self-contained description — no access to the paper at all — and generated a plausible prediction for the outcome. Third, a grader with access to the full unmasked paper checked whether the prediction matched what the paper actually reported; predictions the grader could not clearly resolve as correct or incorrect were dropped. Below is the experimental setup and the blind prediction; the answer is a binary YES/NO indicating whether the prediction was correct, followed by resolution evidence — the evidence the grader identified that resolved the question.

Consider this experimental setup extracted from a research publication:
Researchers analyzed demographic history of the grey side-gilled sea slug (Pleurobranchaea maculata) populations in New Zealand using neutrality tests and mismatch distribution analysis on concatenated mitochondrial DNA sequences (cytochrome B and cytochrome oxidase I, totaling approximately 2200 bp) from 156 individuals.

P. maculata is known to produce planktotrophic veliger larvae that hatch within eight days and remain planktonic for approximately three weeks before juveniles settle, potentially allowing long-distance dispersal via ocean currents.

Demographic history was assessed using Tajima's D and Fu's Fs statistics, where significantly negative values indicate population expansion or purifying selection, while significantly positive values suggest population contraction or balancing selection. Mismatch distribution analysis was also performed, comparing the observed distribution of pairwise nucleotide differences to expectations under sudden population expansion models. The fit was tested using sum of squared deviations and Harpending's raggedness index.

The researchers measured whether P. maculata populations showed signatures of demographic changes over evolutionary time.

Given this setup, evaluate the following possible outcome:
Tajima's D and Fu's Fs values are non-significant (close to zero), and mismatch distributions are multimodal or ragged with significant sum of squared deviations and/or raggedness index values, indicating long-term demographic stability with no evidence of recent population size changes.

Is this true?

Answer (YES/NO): NO